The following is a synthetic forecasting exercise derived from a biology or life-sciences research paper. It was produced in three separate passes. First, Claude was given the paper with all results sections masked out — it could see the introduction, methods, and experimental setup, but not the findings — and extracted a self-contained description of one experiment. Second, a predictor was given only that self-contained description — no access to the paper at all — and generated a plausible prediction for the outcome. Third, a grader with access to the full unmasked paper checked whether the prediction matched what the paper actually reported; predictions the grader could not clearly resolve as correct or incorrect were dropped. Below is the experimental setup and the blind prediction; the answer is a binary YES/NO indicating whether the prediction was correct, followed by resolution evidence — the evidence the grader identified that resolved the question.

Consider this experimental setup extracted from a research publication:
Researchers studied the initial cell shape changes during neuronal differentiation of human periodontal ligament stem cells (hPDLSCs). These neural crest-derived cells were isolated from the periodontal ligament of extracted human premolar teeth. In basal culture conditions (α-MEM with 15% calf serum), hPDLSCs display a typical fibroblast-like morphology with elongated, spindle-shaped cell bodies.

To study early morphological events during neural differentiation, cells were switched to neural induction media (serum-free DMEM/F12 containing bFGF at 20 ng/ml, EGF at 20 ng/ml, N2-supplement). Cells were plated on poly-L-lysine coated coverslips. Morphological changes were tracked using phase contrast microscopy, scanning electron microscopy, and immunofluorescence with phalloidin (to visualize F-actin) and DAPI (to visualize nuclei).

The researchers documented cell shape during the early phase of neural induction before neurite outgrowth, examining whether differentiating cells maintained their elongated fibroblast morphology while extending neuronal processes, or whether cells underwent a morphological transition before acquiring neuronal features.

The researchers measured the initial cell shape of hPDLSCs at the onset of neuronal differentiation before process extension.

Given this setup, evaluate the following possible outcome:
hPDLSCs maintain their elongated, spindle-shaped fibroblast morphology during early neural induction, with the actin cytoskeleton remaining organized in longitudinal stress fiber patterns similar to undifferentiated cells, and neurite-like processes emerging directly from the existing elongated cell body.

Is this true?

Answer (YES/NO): NO